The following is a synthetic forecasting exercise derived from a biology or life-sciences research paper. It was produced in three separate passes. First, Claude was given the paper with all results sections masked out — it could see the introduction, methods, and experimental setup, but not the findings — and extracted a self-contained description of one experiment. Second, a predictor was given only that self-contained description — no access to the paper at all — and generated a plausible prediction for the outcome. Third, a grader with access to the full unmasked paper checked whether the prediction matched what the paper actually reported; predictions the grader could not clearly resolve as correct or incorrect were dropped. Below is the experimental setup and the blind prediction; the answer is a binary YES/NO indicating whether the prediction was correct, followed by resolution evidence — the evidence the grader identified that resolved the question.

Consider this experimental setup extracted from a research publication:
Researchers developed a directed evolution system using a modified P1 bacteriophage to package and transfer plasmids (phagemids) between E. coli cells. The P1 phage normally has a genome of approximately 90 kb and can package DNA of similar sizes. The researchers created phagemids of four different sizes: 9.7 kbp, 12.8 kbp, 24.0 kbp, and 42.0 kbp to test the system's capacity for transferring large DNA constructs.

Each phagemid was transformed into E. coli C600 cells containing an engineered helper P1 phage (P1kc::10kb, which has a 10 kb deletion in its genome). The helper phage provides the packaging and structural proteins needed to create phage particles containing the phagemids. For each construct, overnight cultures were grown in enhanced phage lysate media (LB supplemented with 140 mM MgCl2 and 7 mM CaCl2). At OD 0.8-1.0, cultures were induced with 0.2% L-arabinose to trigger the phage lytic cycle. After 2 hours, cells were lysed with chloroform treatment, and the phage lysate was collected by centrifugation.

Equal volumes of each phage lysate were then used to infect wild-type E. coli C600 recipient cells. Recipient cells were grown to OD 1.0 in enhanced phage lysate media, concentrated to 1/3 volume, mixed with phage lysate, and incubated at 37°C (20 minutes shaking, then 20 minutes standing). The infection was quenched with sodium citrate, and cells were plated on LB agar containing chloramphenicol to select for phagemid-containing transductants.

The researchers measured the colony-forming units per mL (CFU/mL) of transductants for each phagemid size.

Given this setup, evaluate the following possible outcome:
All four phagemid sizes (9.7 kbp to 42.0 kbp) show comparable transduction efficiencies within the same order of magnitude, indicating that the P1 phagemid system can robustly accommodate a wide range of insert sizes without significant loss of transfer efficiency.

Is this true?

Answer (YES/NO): YES